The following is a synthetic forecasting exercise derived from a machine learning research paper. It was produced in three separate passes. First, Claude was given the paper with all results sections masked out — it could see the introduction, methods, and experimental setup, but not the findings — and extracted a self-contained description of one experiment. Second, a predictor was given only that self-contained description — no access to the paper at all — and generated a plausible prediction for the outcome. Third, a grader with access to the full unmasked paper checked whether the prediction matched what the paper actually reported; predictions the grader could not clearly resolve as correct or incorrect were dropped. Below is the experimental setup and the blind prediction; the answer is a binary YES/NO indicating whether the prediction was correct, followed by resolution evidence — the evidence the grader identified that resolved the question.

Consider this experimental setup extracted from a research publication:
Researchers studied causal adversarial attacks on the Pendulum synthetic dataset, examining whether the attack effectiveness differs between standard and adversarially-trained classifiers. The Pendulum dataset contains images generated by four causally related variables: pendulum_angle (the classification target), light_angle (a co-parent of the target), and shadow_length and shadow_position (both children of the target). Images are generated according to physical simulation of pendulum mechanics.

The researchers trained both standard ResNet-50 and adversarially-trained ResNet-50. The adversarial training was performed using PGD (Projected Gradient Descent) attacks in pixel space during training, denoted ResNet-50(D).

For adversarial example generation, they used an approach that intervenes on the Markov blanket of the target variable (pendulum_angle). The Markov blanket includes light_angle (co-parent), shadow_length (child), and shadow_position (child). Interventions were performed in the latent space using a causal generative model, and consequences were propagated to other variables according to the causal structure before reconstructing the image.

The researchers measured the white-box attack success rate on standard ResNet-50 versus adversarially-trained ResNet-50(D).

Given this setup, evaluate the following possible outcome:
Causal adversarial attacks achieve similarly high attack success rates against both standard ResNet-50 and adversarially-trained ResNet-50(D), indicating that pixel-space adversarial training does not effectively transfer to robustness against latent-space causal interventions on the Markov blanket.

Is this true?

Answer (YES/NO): YES